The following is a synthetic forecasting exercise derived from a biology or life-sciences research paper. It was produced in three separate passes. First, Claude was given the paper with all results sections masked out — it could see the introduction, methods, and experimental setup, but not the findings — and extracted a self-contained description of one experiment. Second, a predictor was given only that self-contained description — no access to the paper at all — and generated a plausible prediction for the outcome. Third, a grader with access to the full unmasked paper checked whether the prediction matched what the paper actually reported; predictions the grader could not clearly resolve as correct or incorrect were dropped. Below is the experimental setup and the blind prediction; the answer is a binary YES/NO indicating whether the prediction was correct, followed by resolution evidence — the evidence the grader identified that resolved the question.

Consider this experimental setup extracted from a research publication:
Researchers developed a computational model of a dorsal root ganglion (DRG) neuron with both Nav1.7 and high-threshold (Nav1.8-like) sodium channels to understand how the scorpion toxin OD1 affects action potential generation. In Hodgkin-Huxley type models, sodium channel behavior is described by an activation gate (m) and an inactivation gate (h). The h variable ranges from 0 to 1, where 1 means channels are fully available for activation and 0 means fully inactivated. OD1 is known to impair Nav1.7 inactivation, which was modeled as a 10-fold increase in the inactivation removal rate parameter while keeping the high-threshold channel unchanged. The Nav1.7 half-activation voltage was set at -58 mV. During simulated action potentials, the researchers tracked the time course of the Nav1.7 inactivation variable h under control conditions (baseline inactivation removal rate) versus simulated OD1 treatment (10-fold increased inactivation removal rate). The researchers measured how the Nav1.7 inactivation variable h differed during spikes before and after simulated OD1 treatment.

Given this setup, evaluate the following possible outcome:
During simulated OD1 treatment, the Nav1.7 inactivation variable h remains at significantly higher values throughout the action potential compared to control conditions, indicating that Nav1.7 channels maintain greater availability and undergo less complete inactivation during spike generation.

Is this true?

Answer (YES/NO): YES